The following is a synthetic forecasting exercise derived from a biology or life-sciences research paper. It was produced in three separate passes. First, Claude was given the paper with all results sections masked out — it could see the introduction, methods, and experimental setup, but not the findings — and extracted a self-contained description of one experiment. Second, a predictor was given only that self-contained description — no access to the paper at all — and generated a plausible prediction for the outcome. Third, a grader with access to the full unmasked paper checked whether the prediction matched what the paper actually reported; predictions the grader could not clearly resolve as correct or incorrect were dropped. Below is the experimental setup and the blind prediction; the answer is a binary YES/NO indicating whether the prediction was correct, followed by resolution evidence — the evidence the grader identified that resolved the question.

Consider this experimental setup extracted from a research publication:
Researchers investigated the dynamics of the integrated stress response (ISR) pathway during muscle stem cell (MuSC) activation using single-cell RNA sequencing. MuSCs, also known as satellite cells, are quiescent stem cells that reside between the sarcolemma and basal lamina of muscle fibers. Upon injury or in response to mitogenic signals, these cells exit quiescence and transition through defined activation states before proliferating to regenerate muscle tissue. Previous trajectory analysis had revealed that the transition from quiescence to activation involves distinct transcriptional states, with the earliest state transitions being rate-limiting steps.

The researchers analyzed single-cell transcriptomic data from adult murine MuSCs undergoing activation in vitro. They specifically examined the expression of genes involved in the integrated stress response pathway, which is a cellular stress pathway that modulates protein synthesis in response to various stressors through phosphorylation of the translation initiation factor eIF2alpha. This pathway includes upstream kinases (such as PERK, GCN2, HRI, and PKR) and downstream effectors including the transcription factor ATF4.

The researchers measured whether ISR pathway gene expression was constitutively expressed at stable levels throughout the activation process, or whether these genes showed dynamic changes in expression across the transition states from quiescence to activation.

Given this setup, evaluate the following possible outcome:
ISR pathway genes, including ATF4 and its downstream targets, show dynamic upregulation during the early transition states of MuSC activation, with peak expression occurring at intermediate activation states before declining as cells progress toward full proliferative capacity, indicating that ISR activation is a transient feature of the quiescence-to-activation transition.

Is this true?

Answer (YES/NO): YES